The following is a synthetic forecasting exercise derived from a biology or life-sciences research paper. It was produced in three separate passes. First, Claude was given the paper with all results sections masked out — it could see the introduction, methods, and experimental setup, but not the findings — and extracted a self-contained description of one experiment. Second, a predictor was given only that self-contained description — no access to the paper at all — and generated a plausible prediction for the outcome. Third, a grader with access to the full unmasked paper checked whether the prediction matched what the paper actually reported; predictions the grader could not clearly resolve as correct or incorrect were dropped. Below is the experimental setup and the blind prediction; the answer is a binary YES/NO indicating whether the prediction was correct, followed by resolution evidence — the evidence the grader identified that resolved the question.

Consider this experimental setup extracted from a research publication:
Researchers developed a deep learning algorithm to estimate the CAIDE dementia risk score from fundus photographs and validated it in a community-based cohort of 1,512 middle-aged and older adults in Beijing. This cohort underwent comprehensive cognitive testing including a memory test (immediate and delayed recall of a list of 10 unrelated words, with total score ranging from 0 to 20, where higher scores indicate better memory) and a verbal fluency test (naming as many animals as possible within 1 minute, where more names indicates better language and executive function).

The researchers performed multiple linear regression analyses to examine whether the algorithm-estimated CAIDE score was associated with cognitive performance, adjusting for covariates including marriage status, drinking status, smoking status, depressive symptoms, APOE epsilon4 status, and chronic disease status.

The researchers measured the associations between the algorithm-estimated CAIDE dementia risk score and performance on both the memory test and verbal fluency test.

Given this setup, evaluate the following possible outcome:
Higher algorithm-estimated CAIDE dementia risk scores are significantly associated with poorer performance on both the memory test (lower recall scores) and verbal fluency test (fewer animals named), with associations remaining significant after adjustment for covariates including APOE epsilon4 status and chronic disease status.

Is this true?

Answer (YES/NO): YES